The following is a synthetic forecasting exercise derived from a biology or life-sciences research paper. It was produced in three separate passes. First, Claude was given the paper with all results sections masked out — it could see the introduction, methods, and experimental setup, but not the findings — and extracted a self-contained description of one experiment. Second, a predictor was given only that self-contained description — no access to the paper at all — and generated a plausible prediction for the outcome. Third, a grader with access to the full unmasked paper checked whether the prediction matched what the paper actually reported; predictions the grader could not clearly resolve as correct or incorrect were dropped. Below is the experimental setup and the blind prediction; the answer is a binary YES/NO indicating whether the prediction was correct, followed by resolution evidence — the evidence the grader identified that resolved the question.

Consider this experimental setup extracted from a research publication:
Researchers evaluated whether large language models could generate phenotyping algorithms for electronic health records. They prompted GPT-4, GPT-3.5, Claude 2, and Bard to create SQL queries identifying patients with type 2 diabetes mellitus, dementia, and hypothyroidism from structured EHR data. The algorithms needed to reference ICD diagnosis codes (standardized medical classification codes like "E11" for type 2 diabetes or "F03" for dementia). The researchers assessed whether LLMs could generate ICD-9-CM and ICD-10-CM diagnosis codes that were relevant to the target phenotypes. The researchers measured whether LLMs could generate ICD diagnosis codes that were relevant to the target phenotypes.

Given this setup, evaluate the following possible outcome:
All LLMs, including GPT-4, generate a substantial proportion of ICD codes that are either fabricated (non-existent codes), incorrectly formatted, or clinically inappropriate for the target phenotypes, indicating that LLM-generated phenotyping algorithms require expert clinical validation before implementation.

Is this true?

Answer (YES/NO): NO